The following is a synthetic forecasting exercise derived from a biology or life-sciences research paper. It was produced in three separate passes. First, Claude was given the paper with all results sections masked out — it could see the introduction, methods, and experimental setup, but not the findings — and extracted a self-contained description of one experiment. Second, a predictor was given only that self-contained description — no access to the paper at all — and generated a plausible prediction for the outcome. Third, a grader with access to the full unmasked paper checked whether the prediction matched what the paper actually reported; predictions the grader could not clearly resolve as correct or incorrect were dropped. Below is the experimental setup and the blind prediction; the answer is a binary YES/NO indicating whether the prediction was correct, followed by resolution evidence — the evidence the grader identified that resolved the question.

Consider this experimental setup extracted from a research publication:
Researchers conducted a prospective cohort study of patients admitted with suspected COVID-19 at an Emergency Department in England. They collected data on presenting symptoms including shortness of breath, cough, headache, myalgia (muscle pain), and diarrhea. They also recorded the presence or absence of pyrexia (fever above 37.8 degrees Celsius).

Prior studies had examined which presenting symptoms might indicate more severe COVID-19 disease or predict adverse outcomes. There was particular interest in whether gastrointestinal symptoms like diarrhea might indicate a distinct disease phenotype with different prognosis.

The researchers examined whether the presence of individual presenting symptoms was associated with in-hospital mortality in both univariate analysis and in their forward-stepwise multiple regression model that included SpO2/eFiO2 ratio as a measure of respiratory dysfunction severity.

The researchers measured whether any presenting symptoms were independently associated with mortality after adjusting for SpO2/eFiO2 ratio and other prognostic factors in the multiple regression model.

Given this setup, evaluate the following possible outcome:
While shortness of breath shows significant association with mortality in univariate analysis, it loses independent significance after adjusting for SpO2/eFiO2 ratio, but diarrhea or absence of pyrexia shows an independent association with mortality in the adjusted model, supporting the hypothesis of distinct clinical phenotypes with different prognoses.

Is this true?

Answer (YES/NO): NO